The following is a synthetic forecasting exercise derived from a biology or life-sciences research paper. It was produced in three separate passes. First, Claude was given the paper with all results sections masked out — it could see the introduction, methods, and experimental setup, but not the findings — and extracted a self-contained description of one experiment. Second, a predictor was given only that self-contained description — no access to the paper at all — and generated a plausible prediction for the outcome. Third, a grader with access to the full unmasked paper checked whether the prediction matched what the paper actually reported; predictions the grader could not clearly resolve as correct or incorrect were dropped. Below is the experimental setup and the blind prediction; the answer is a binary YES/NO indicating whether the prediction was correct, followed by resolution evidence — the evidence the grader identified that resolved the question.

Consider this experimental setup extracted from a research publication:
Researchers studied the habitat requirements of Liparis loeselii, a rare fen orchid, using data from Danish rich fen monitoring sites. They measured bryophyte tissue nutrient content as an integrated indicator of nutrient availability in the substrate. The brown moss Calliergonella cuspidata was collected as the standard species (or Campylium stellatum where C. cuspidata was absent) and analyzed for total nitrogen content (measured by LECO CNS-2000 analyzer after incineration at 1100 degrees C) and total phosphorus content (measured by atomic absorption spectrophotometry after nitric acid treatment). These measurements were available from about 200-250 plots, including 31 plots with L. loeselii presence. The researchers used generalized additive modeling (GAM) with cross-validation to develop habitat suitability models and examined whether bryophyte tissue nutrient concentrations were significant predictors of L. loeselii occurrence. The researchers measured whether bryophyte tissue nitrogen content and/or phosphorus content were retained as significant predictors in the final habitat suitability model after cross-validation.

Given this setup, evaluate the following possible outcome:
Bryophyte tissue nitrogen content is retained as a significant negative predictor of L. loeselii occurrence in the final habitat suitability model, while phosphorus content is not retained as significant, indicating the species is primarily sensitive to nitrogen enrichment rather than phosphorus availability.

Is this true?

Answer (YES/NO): NO